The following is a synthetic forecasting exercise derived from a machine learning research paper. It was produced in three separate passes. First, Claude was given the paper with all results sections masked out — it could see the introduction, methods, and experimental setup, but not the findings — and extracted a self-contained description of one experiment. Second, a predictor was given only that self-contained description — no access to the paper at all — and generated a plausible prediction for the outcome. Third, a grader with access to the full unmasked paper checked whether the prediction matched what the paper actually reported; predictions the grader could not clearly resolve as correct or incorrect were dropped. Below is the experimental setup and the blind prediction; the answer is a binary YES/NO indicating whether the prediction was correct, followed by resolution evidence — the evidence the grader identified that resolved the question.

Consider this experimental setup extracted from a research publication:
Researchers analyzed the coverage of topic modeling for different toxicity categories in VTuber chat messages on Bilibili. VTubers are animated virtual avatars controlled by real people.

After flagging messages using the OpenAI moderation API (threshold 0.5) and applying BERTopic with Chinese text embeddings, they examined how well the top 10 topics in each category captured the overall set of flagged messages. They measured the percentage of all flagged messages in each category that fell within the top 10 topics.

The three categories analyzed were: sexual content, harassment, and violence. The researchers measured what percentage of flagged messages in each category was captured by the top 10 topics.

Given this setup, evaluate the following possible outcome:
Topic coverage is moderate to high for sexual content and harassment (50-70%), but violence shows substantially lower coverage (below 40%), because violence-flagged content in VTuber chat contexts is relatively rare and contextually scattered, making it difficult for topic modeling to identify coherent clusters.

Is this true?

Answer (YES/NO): NO